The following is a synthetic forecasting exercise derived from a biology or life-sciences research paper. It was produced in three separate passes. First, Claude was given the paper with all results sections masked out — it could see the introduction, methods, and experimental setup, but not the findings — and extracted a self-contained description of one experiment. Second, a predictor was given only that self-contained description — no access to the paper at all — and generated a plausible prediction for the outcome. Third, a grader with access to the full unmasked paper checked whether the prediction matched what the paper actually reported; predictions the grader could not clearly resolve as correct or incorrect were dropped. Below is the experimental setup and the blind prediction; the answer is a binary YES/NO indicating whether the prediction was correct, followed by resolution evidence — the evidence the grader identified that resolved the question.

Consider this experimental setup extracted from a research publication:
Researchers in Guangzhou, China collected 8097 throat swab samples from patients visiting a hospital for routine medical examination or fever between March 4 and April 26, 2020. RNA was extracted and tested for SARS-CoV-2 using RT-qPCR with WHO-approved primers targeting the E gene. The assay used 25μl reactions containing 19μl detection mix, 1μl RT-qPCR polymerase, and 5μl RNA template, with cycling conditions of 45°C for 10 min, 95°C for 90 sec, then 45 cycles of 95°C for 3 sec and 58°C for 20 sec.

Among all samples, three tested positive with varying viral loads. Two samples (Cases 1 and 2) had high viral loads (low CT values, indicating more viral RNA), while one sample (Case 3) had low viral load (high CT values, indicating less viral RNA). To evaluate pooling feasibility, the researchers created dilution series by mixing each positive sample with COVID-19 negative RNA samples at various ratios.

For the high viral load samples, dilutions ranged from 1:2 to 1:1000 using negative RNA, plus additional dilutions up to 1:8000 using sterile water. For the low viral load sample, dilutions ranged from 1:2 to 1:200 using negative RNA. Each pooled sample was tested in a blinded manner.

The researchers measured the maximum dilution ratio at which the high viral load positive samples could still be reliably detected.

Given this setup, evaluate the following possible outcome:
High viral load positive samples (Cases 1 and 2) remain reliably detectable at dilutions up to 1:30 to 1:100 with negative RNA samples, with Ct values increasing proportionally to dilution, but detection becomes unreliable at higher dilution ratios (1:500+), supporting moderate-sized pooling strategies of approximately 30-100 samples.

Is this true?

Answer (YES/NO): NO